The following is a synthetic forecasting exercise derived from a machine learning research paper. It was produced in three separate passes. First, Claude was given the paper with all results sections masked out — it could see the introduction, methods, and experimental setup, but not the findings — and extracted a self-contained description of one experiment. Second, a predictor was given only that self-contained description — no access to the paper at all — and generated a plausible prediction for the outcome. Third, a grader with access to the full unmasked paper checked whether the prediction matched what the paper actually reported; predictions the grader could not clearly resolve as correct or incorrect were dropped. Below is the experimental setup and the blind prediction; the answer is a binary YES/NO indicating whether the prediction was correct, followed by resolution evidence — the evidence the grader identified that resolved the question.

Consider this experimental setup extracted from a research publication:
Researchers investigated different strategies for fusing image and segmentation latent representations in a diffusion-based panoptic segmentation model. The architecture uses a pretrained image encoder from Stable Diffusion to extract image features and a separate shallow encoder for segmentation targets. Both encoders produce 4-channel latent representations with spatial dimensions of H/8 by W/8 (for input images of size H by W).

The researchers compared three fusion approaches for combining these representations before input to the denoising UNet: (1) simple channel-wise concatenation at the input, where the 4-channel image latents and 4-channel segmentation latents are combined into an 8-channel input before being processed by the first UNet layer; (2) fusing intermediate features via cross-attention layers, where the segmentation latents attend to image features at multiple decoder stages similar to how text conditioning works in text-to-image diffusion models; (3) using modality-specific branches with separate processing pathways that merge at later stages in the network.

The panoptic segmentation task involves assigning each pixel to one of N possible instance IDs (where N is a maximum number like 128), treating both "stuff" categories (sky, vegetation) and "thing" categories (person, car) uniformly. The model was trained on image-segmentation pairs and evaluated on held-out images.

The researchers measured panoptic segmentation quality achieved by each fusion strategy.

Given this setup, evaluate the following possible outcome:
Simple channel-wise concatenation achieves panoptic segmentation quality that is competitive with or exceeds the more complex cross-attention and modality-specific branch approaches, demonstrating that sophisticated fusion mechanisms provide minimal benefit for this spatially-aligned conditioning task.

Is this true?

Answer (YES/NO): YES